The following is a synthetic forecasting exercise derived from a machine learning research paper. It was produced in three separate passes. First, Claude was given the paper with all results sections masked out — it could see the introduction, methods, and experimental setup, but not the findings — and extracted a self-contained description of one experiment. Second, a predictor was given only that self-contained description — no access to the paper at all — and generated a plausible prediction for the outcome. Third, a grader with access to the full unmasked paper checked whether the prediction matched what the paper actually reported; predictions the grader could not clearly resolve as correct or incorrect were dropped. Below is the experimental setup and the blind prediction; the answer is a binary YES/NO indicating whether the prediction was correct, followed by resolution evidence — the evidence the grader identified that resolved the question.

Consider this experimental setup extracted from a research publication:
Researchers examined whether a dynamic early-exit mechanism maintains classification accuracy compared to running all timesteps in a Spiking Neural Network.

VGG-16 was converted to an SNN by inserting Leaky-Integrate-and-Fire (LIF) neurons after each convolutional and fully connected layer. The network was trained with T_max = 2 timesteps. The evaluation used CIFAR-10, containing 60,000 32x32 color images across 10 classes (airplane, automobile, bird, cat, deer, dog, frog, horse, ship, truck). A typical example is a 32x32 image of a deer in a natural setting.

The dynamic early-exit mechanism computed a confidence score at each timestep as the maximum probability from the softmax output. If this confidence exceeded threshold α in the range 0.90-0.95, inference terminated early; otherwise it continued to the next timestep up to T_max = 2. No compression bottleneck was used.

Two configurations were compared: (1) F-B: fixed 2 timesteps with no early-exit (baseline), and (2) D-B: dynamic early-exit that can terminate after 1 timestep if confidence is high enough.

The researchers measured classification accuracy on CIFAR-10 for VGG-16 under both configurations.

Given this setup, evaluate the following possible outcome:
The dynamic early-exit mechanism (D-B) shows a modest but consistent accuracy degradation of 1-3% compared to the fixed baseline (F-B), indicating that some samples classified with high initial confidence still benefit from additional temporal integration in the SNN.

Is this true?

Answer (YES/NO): NO